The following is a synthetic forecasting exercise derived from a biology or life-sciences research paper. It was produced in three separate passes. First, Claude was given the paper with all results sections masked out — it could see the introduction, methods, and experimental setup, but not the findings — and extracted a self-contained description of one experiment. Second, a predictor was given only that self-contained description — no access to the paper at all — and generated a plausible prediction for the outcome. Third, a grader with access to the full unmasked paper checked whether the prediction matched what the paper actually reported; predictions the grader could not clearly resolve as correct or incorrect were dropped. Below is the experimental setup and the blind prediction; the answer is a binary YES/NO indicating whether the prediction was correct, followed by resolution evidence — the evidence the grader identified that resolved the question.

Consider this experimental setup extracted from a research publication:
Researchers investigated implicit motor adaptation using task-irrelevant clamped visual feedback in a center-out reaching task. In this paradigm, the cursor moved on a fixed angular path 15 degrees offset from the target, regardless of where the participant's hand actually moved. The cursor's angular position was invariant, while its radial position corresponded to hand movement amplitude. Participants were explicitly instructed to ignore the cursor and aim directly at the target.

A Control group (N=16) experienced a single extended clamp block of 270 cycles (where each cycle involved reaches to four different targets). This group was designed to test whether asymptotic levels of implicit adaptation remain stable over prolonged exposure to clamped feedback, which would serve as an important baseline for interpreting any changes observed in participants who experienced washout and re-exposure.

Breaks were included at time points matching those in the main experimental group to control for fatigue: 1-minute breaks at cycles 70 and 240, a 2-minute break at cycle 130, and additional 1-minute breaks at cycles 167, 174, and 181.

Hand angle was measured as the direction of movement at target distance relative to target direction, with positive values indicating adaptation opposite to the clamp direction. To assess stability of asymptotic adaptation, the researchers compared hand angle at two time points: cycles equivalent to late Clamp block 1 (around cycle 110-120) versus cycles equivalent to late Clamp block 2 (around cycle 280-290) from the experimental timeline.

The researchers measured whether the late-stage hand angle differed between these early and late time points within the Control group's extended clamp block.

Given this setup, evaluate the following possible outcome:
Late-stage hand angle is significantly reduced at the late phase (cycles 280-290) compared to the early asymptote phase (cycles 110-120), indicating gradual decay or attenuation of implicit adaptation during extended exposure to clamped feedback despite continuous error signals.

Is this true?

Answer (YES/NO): NO